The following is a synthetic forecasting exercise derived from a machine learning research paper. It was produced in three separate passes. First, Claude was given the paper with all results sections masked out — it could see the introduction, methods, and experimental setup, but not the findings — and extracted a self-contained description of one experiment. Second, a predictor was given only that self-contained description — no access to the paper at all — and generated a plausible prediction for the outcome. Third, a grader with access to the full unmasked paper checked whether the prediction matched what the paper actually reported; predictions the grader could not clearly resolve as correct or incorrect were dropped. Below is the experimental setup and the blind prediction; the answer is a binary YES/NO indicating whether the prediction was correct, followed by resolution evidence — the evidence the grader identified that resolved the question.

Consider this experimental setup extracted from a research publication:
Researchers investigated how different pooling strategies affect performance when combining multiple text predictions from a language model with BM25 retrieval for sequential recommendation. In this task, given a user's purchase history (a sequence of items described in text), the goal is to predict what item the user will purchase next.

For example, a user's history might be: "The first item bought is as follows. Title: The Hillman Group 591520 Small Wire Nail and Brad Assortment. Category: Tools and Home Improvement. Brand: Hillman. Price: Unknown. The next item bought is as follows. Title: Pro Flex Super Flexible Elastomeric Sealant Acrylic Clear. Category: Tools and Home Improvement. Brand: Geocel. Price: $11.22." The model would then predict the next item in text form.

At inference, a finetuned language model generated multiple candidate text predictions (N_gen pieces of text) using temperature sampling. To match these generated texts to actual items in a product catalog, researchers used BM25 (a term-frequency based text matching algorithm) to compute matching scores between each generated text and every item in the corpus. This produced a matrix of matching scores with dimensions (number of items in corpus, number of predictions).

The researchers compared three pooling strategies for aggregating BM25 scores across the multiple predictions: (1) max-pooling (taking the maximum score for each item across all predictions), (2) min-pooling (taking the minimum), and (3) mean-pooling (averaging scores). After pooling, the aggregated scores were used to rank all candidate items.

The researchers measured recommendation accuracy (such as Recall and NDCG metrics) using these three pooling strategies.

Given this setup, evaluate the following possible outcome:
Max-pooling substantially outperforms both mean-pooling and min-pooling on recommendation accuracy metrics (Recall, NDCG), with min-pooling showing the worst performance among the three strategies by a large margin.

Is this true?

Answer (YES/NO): NO